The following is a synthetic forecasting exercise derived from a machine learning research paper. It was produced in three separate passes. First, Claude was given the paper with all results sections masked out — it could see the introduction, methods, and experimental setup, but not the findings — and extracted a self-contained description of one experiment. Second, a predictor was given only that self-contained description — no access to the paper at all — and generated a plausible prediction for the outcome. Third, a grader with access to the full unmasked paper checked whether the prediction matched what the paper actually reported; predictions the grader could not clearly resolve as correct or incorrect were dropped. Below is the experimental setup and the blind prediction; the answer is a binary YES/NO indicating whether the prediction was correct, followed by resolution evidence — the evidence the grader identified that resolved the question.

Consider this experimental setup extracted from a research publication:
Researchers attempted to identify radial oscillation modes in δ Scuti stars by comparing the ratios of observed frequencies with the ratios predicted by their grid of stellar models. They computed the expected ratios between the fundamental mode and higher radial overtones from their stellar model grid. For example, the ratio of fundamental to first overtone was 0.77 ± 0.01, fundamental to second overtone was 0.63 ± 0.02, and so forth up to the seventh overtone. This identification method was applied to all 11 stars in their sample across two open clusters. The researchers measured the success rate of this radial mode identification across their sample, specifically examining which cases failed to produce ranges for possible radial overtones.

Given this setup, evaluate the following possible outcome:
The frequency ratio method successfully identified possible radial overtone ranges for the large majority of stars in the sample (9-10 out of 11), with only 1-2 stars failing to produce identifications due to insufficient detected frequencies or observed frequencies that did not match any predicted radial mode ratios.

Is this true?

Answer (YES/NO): NO